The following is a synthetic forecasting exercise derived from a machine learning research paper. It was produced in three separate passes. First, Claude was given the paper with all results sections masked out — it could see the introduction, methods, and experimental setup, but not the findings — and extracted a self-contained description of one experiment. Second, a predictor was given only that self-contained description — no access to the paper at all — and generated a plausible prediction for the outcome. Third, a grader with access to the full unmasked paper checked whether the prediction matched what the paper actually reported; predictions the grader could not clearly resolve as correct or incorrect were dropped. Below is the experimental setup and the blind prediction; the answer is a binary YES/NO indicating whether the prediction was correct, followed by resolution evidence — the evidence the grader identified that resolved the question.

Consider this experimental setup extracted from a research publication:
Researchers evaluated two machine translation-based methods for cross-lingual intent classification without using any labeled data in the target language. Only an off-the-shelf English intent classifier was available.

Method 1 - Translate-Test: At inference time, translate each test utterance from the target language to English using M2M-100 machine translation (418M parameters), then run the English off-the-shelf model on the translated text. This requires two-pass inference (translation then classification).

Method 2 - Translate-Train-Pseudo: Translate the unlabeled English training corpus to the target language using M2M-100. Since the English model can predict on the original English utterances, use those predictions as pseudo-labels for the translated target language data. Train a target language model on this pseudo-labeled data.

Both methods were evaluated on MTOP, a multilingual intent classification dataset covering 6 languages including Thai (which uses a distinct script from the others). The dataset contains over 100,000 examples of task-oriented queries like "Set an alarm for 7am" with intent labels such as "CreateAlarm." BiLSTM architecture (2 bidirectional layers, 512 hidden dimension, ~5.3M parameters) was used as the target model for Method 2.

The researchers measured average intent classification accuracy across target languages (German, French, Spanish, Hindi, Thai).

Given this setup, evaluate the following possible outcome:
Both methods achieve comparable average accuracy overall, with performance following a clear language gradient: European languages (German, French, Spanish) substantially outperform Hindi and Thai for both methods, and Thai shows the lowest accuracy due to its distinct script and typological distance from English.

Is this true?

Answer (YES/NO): NO